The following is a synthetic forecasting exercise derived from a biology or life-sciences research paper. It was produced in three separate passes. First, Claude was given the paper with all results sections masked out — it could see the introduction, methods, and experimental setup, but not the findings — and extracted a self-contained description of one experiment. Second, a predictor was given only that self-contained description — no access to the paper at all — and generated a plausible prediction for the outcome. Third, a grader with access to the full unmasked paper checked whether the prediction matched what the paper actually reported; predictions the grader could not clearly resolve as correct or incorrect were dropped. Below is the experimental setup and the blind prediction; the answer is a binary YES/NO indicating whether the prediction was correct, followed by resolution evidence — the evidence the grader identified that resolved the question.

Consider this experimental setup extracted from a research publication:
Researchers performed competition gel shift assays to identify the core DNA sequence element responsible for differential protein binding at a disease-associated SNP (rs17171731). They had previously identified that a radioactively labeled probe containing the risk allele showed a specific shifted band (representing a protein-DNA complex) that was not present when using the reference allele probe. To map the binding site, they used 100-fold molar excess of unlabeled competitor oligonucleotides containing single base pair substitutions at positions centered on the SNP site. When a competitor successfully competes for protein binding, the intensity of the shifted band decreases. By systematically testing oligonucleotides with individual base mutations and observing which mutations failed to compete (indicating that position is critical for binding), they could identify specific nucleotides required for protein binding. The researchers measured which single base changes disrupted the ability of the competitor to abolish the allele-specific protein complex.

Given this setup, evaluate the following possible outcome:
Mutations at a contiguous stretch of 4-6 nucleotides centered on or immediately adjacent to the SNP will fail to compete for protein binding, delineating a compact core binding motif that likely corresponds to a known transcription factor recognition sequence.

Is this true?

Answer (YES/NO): YES